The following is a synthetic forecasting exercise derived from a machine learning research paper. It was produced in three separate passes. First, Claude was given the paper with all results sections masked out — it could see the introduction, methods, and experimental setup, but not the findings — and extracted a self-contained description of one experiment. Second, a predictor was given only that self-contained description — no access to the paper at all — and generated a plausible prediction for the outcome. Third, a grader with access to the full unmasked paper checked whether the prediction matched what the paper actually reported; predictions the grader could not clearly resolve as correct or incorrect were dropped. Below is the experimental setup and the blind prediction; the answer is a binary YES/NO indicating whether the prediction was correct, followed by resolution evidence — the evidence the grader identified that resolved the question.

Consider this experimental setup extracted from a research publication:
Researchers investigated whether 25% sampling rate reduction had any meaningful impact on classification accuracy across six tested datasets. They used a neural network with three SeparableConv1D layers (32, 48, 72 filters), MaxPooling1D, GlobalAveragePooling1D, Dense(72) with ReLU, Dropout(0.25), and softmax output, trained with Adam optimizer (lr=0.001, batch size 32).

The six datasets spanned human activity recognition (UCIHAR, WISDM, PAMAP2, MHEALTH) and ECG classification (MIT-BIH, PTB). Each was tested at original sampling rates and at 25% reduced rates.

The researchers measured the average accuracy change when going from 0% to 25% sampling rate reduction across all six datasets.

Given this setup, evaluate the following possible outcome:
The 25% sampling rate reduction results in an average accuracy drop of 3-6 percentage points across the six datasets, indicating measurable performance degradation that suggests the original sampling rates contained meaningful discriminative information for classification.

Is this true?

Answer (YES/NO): NO